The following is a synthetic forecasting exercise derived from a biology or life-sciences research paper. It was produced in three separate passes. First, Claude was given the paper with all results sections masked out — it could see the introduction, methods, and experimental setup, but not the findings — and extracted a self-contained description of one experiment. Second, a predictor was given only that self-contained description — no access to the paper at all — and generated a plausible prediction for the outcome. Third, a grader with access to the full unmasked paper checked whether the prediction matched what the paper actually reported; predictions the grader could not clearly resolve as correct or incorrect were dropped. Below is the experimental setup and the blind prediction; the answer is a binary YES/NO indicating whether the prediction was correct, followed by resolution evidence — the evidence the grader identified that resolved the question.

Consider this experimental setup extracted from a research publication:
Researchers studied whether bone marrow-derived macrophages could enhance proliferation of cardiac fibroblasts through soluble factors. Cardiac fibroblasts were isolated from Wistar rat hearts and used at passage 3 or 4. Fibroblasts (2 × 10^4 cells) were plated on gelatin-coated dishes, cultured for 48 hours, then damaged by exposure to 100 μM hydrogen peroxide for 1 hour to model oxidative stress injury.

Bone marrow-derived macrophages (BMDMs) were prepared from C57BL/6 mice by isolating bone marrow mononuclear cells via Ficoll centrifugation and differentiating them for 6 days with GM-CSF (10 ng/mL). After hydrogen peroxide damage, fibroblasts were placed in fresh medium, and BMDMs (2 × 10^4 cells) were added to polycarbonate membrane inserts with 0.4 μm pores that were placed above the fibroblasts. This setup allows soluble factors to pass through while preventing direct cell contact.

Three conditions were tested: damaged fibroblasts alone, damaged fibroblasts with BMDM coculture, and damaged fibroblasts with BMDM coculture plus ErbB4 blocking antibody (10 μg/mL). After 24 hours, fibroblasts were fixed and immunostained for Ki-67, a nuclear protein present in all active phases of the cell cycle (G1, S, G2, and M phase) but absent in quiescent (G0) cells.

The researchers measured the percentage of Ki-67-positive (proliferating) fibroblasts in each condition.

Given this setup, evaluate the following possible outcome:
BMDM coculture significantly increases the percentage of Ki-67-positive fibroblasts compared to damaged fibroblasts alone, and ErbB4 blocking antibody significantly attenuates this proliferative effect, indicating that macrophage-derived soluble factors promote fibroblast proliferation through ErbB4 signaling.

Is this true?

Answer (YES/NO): YES